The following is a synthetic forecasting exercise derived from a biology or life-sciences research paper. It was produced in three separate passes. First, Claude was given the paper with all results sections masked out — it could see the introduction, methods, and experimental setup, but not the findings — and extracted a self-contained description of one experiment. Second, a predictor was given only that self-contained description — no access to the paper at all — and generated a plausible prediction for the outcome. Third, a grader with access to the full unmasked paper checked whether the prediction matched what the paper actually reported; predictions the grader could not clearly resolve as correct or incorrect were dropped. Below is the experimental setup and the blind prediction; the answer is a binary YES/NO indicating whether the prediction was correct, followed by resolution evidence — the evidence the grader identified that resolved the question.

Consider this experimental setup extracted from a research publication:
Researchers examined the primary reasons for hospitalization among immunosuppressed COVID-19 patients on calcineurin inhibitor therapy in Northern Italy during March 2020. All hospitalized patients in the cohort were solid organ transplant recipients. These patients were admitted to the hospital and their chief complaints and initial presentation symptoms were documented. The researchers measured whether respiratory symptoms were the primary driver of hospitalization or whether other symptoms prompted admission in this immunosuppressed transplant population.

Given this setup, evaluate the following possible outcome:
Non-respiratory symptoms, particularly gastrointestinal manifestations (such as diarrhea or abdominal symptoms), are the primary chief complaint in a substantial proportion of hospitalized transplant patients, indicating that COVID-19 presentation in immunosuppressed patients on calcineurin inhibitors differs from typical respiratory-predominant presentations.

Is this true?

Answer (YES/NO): YES